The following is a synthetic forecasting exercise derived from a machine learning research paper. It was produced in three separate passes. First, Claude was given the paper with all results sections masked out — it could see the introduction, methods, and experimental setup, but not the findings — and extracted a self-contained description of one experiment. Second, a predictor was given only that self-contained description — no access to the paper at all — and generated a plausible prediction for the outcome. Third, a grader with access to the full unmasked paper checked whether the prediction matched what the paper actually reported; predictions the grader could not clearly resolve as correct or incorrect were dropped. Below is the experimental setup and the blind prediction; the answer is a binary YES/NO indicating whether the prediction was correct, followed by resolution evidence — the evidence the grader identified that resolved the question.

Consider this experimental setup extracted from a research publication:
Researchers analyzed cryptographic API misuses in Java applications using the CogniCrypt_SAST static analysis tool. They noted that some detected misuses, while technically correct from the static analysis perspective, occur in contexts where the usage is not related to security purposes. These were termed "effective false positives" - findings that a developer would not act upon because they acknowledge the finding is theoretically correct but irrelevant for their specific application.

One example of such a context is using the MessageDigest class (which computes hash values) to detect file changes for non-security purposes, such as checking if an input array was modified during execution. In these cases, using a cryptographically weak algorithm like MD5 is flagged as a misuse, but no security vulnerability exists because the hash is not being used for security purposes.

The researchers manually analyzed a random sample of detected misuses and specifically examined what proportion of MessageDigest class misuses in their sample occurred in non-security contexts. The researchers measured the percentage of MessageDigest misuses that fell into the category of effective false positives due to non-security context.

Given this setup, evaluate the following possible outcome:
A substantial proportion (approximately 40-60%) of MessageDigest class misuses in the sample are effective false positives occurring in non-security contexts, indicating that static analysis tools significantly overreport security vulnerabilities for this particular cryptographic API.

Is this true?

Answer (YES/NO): NO